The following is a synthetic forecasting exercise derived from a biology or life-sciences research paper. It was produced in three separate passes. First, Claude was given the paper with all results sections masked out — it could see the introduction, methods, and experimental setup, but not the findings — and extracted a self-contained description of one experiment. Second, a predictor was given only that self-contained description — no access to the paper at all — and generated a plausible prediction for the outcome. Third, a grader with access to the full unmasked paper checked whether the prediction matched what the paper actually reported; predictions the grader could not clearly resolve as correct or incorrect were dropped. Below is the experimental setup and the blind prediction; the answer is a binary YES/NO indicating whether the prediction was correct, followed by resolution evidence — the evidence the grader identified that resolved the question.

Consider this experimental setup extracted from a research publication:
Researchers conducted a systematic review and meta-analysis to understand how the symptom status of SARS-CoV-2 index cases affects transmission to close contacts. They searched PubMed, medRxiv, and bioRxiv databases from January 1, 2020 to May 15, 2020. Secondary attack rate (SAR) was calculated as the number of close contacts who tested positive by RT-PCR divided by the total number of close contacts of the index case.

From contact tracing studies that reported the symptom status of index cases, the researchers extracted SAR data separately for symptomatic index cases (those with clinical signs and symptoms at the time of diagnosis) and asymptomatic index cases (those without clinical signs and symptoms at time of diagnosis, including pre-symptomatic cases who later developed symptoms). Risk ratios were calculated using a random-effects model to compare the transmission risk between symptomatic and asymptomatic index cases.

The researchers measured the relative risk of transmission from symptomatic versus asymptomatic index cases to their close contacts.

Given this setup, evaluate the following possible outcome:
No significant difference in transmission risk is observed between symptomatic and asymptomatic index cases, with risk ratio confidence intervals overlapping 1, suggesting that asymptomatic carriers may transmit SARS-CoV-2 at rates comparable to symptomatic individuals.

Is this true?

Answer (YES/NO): NO